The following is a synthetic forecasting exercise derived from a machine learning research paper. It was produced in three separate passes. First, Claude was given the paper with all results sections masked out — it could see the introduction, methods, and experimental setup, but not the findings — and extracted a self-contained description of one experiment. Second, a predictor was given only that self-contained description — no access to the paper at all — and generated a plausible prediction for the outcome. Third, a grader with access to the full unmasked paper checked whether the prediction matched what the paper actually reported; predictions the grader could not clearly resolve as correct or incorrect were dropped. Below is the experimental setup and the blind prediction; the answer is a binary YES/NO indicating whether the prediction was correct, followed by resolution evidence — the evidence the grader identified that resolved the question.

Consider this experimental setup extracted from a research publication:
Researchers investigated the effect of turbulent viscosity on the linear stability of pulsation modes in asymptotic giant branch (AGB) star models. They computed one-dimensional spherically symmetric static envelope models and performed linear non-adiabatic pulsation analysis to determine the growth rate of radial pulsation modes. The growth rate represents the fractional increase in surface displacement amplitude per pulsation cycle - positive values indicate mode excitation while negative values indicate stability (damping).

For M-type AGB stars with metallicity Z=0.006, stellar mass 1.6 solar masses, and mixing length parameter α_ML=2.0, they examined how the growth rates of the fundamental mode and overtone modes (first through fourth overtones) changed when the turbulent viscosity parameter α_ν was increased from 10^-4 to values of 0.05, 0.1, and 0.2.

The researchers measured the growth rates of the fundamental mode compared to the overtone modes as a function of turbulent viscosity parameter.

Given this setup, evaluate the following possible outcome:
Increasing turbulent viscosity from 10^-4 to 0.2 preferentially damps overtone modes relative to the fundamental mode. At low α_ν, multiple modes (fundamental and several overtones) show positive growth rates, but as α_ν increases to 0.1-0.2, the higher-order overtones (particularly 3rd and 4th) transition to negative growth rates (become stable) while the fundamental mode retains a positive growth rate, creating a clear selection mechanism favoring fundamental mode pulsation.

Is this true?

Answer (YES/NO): YES